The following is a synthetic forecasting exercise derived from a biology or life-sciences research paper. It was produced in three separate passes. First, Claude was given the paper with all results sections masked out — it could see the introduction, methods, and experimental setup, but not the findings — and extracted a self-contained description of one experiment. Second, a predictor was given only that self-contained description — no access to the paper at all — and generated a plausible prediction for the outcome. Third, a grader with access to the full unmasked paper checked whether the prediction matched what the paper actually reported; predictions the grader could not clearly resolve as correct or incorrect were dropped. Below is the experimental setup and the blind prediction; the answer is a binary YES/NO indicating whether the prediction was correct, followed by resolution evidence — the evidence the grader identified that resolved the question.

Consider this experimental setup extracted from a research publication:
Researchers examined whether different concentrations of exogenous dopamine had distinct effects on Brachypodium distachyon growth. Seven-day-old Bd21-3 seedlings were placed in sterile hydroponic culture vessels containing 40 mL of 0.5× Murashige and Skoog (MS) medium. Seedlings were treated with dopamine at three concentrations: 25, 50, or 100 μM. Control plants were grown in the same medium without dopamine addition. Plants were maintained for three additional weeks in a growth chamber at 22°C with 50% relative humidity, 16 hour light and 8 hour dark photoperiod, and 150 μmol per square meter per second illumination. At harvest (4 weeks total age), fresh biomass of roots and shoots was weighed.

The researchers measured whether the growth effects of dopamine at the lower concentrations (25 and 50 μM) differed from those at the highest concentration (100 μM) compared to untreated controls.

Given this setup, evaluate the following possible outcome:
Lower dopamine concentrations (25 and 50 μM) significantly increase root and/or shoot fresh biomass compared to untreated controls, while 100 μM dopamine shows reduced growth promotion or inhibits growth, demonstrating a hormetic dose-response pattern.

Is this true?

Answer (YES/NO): YES